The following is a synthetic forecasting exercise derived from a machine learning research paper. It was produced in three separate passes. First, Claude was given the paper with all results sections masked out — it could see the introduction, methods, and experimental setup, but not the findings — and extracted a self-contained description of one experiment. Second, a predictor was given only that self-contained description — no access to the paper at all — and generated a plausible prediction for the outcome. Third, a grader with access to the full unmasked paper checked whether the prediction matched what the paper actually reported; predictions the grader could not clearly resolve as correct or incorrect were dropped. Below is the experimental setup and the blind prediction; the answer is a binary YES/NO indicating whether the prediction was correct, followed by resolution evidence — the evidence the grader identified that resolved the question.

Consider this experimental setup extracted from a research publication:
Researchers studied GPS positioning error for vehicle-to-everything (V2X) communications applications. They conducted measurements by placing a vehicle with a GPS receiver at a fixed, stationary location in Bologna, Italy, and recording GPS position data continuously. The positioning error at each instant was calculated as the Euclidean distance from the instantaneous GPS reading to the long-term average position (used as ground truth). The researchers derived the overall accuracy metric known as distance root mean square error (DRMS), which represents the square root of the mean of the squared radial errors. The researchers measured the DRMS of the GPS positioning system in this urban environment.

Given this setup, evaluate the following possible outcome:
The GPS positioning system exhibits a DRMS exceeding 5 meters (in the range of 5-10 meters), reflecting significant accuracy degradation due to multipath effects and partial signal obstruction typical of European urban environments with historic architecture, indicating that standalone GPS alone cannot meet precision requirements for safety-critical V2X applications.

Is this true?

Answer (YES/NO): NO